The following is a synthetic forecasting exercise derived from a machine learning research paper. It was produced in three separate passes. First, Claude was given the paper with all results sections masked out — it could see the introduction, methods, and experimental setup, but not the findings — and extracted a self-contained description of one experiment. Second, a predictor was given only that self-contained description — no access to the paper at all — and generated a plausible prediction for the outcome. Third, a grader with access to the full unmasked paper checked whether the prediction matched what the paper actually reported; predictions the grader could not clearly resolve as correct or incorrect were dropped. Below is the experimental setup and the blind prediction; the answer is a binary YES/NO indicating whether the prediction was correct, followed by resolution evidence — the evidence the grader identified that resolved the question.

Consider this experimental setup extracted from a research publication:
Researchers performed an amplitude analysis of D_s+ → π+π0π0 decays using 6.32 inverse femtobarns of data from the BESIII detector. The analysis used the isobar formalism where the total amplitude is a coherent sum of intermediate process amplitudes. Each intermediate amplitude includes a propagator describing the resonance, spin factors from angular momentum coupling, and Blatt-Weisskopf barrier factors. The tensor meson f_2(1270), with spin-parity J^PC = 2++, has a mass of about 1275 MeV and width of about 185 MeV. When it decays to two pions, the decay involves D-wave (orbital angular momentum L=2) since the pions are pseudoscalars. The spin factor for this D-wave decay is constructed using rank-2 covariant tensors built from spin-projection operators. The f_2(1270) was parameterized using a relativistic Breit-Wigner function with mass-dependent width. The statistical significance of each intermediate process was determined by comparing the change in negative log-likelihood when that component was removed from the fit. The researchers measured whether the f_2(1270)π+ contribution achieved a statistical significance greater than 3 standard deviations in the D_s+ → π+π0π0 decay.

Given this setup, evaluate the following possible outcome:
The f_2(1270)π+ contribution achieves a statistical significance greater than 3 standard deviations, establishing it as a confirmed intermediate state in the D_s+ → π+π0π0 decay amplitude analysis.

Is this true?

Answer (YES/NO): YES